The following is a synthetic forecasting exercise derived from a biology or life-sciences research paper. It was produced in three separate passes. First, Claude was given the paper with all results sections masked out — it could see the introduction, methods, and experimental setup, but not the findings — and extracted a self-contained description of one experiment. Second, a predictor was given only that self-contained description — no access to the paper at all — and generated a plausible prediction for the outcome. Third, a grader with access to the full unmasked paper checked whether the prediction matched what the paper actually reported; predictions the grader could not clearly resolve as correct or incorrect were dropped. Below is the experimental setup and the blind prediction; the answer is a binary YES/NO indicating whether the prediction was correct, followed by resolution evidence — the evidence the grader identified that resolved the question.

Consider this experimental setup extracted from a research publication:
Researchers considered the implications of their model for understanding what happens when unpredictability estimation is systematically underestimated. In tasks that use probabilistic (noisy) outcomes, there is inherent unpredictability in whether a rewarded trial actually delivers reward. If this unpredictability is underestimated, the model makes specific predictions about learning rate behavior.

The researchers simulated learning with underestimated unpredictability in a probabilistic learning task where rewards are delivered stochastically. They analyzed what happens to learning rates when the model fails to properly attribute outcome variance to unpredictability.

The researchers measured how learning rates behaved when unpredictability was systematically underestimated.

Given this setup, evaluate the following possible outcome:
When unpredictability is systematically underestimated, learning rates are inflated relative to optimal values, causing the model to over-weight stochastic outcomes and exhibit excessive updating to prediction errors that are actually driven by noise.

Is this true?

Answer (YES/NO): YES